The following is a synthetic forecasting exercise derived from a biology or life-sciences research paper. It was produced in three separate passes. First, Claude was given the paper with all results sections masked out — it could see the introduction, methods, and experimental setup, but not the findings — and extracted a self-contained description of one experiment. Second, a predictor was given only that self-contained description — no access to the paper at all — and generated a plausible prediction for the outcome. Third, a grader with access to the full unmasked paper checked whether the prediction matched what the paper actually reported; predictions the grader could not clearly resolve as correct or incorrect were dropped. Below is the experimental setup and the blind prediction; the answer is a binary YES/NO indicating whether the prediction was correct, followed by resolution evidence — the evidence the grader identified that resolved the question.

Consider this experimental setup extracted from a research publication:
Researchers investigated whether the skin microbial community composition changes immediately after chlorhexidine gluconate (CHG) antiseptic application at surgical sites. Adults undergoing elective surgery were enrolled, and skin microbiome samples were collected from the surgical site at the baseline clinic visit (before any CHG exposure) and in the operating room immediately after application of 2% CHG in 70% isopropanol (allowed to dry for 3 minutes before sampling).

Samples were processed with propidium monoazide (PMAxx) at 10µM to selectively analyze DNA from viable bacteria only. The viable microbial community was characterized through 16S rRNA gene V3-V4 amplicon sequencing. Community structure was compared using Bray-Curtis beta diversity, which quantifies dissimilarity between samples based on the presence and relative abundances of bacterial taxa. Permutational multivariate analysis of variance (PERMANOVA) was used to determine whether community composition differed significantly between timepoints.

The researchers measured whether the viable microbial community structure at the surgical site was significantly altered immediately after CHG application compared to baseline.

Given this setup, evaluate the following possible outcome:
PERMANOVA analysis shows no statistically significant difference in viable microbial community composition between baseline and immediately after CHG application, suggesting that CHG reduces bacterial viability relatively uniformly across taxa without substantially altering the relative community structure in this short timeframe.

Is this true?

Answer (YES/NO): NO